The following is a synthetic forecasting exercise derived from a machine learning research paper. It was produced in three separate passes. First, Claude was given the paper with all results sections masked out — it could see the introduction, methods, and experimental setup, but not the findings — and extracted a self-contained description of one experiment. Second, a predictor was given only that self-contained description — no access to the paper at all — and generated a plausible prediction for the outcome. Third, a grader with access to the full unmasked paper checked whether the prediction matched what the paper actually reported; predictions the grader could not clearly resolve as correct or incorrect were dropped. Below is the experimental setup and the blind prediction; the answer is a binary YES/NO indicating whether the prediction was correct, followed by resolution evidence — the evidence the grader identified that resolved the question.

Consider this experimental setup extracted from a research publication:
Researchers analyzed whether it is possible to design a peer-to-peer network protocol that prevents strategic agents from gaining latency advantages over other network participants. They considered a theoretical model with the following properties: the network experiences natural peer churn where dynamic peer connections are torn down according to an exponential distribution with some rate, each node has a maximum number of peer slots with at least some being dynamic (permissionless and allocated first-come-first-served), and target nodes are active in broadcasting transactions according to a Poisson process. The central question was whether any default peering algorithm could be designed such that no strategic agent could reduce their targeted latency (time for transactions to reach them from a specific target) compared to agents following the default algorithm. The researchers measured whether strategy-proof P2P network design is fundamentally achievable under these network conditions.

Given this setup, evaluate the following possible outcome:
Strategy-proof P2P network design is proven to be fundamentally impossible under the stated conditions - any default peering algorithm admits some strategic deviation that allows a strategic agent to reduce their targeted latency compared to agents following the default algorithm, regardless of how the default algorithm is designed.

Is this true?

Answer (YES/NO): YES